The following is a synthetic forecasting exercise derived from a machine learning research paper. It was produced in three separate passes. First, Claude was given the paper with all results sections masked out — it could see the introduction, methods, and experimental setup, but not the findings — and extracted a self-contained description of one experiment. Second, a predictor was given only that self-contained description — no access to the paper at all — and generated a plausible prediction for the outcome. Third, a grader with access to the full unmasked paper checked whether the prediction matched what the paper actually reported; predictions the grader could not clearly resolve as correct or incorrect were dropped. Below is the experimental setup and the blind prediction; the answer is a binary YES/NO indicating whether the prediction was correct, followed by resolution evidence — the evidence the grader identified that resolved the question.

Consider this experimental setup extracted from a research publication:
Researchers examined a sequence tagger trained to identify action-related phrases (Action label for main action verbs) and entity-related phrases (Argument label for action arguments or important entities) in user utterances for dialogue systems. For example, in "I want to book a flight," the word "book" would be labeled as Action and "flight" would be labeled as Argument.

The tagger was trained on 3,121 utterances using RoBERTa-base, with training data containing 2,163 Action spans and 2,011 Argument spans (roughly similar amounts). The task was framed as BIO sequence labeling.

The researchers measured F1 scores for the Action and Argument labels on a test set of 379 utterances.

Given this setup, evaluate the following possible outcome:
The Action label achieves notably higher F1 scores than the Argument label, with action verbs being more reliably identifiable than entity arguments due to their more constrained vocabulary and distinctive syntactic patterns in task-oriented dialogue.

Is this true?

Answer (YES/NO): NO